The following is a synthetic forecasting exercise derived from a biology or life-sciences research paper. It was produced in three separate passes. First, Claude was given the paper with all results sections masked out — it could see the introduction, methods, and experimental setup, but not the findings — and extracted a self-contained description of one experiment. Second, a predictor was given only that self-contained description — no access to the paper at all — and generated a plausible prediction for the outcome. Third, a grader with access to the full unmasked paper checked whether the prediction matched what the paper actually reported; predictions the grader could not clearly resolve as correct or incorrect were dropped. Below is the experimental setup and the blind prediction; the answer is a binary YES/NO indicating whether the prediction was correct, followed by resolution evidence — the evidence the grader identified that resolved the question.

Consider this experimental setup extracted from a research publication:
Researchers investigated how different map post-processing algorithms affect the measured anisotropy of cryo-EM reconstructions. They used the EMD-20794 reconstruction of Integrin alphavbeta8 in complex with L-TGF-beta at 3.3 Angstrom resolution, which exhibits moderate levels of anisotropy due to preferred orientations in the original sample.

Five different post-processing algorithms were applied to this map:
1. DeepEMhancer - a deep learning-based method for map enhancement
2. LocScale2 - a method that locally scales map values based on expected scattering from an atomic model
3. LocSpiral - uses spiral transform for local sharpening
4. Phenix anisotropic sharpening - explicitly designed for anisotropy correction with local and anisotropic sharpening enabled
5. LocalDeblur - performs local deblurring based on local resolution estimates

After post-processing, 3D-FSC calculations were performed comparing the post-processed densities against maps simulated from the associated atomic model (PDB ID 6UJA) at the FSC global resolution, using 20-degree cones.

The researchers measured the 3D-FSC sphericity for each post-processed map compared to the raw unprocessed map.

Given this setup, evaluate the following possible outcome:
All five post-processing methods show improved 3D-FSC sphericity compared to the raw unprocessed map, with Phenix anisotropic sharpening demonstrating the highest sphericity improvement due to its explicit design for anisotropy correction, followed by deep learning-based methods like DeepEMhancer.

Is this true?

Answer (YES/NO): NO